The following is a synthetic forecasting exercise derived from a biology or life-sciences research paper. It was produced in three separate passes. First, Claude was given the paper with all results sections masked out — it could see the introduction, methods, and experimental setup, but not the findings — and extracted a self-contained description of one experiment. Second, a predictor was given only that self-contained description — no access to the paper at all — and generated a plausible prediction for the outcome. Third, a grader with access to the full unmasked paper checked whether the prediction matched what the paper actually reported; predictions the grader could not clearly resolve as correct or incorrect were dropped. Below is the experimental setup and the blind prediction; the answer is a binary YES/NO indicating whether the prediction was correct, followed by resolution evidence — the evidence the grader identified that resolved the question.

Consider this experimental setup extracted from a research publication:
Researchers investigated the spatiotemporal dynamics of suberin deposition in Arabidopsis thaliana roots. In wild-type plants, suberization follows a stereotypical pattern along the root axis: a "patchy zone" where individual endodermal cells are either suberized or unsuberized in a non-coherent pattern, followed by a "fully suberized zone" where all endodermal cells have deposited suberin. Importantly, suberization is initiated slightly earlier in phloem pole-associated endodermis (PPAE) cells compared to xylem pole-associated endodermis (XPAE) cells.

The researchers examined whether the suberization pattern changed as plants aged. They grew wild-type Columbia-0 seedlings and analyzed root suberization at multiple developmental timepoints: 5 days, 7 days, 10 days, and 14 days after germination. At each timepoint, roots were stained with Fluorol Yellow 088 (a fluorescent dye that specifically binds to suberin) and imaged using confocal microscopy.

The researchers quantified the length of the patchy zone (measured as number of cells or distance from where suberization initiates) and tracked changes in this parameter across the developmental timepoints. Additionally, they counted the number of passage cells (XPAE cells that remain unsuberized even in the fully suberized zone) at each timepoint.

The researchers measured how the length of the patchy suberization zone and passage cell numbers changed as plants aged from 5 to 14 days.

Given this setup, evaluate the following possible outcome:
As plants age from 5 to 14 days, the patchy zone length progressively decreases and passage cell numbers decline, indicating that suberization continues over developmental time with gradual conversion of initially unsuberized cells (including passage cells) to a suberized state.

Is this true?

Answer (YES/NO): NO